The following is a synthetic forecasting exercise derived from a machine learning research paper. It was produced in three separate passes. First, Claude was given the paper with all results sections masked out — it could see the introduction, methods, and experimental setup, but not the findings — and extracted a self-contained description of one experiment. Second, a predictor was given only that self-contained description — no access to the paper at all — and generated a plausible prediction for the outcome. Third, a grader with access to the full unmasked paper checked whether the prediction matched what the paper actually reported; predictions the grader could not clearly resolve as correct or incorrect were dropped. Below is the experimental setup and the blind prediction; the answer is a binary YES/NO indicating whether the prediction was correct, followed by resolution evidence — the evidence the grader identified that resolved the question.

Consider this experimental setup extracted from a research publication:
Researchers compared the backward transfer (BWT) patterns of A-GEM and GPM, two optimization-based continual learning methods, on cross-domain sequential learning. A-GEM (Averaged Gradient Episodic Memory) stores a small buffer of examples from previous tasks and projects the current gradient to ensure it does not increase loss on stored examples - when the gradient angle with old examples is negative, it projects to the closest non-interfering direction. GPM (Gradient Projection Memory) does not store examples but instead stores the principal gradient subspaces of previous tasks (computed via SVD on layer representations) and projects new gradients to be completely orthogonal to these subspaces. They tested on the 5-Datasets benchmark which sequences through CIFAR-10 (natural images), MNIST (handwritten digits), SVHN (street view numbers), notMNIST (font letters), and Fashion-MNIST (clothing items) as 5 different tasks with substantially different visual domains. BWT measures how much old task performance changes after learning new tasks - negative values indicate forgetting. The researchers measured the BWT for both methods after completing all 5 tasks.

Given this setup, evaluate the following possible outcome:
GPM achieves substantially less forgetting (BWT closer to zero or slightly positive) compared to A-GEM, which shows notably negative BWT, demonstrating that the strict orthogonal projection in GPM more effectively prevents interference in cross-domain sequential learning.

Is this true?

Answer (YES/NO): YES